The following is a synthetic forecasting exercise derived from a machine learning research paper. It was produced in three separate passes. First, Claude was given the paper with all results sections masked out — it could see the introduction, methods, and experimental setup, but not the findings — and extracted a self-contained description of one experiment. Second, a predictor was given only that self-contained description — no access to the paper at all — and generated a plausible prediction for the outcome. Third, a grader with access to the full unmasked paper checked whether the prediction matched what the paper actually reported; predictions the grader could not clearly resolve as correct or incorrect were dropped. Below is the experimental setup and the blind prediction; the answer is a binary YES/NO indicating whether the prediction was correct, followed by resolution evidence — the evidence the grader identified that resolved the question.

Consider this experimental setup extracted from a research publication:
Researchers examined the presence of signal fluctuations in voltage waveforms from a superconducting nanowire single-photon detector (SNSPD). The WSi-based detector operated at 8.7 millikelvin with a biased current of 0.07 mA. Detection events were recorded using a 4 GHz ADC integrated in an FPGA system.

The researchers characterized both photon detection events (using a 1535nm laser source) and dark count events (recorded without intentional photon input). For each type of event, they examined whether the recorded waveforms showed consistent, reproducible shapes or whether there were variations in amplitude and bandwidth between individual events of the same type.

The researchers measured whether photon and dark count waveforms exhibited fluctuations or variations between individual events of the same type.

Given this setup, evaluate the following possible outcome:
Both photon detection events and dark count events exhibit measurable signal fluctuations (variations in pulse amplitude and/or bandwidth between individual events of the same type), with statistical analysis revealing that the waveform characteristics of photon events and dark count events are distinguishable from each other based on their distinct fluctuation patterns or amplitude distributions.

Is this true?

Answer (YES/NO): YES